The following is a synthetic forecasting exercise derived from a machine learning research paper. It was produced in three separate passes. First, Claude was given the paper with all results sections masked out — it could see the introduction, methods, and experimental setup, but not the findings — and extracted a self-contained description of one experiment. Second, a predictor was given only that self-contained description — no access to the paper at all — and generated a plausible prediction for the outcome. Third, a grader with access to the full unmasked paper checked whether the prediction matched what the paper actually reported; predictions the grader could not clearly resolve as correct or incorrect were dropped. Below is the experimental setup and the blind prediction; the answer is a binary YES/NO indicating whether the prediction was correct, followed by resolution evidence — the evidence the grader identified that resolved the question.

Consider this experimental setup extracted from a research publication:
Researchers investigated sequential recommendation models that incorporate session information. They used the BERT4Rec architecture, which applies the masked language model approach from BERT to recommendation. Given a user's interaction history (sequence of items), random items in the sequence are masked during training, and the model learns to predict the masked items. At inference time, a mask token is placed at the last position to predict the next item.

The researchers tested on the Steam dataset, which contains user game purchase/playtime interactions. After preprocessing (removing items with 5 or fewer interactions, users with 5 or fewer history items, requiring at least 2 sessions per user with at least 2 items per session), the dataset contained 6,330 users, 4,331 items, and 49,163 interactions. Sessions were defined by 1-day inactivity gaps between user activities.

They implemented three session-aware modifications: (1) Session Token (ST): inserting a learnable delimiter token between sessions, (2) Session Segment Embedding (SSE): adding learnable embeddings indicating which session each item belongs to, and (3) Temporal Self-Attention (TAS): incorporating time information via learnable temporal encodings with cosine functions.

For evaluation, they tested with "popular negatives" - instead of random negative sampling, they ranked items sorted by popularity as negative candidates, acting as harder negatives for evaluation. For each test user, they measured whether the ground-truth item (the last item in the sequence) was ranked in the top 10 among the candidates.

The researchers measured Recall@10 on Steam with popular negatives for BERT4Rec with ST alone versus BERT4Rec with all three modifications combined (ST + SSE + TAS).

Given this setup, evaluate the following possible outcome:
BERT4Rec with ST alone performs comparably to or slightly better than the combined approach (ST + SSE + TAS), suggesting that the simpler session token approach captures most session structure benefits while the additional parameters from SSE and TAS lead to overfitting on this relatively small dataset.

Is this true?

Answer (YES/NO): YES